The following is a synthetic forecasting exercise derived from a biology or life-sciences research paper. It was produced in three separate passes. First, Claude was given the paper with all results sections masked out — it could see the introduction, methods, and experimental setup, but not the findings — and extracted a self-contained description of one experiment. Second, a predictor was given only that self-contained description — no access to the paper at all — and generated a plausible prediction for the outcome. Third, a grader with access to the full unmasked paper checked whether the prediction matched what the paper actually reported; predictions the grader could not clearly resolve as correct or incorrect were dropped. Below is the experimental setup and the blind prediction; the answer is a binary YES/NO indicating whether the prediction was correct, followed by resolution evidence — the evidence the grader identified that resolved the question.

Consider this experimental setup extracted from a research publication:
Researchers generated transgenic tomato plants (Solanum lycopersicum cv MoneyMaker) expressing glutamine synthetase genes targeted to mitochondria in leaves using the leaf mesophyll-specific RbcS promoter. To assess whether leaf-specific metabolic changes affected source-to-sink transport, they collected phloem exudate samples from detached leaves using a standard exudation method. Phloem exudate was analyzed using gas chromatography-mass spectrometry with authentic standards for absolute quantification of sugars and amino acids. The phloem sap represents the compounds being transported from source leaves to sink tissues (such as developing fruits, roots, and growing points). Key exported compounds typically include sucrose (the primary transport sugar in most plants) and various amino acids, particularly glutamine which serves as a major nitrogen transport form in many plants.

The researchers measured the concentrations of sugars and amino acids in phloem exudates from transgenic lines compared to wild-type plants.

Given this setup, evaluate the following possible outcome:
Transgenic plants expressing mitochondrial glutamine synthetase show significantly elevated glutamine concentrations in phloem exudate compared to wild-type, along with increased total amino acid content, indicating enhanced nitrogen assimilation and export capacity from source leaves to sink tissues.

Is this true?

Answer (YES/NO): NO